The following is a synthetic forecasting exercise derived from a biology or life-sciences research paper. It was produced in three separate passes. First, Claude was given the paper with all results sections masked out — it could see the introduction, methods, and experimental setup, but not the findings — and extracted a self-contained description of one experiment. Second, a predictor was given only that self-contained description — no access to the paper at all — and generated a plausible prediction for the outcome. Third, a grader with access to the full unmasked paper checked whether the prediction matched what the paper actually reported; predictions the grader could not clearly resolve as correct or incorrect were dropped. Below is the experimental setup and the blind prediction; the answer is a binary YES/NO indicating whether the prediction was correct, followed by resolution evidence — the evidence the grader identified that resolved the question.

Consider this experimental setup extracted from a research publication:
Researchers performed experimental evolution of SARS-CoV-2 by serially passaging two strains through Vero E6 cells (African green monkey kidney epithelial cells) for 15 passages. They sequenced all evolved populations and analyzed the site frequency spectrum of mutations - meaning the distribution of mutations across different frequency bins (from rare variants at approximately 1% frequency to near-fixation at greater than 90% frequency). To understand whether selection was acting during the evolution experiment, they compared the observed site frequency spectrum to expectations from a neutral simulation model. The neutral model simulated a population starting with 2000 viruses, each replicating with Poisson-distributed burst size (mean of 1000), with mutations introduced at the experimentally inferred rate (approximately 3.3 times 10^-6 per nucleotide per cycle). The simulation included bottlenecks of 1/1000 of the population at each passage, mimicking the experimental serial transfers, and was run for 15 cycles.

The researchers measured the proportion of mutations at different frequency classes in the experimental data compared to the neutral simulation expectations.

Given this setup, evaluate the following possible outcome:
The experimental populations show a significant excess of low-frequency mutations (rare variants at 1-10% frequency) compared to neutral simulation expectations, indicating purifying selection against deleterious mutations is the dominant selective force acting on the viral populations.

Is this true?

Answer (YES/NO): NO